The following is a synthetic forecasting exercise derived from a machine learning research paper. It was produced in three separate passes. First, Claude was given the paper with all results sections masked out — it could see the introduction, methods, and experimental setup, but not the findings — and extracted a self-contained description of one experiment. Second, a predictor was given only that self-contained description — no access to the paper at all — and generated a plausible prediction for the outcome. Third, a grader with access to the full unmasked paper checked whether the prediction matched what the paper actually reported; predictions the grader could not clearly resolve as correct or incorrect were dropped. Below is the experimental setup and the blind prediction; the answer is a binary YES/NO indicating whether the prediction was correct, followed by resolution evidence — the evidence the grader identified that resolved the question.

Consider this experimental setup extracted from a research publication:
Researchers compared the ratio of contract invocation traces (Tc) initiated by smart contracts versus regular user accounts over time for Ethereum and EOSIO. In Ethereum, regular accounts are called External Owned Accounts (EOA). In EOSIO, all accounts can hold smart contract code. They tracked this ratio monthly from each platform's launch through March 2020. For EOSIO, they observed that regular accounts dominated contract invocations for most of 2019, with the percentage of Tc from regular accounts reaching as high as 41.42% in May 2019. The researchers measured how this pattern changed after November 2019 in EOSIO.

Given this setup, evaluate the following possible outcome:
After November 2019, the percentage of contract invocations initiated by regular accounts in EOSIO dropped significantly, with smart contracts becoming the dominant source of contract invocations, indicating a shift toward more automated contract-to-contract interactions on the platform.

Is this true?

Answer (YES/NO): YES